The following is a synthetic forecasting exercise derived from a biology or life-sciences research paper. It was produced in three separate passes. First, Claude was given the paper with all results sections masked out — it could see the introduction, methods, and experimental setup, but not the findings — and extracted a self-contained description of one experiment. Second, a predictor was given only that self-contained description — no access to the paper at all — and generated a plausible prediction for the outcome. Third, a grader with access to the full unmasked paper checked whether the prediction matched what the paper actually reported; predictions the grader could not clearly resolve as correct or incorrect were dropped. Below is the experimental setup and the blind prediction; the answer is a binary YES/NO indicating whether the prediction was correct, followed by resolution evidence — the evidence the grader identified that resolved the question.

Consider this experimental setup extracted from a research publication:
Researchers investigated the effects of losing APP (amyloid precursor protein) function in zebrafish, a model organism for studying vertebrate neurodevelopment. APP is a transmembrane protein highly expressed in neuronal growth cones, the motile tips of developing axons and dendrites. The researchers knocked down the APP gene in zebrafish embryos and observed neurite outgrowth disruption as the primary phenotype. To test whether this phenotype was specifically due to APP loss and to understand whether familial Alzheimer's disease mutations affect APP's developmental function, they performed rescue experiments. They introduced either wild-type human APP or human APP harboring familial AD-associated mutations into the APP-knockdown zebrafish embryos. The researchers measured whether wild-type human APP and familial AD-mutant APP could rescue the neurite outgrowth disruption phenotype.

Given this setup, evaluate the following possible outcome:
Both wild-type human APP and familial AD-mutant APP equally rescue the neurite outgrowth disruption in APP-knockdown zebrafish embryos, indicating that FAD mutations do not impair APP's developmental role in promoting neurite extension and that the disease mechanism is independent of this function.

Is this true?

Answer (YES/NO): NO